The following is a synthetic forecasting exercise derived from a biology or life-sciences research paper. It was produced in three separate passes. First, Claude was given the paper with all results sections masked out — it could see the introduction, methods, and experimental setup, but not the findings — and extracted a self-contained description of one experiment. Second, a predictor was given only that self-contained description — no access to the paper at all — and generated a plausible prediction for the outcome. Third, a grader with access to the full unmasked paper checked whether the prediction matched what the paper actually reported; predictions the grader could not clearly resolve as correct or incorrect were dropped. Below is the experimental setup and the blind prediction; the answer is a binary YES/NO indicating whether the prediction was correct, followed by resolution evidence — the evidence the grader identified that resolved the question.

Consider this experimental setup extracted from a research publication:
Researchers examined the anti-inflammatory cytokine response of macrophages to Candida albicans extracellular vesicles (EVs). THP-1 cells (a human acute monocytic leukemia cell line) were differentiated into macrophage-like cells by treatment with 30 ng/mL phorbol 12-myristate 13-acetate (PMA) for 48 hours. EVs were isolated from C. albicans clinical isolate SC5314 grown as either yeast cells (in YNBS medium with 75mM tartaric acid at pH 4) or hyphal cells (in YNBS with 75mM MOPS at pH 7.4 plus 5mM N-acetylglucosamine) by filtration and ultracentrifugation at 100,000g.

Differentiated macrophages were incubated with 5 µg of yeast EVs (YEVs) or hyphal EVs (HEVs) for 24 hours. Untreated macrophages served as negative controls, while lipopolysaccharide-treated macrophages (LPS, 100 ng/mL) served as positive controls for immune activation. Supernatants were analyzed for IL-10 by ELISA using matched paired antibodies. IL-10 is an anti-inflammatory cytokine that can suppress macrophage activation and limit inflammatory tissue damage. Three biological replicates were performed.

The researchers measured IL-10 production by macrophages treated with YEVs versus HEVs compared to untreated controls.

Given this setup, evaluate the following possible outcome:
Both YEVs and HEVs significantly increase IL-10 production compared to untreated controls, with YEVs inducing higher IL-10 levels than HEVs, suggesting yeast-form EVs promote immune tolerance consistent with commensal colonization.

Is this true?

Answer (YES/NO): NO